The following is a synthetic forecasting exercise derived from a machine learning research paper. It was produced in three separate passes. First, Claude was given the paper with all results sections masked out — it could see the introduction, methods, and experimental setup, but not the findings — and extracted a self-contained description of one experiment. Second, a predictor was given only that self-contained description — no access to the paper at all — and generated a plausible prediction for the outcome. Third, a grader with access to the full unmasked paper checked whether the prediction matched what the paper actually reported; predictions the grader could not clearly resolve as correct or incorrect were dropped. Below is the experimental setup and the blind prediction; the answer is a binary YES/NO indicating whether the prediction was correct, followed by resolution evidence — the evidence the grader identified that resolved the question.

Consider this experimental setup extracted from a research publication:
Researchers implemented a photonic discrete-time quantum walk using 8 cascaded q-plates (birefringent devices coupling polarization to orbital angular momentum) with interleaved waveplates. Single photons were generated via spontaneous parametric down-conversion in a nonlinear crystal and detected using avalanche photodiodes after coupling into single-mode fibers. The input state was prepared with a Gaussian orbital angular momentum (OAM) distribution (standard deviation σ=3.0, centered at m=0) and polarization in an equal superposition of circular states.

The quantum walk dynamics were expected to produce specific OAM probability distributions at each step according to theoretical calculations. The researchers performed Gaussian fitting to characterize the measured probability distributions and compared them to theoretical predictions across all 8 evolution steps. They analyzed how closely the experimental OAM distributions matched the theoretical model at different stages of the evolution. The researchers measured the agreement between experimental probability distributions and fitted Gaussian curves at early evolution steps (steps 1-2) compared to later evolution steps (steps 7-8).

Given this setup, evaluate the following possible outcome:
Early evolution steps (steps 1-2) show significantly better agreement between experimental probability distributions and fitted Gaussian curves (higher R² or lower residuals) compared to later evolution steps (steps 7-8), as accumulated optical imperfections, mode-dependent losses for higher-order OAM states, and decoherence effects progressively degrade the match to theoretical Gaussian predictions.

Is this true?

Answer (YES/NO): YES